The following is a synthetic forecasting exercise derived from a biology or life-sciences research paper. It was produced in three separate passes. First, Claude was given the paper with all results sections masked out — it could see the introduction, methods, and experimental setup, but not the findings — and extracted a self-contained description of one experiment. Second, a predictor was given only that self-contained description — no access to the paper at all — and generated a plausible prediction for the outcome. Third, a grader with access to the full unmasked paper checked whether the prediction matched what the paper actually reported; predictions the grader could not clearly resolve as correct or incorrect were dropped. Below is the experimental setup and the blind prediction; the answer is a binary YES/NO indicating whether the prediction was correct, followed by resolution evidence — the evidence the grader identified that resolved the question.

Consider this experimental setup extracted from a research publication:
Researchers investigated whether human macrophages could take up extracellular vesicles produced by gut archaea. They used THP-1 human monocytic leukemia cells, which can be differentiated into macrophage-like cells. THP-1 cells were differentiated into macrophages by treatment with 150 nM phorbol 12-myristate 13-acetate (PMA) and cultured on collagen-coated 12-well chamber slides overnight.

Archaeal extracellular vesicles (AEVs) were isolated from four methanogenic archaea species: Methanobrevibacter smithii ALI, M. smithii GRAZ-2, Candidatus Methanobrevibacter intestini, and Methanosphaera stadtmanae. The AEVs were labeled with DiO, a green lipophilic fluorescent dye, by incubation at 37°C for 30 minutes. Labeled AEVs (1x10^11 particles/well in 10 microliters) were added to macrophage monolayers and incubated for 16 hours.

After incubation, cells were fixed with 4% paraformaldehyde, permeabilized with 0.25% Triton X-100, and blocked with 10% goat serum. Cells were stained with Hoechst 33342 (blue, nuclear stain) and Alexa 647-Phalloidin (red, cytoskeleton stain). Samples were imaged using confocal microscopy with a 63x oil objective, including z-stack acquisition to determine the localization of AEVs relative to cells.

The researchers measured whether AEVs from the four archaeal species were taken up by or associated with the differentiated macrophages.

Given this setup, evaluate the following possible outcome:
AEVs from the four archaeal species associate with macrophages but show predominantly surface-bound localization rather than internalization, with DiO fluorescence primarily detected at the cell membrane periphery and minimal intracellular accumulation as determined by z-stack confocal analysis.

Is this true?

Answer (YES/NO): NO